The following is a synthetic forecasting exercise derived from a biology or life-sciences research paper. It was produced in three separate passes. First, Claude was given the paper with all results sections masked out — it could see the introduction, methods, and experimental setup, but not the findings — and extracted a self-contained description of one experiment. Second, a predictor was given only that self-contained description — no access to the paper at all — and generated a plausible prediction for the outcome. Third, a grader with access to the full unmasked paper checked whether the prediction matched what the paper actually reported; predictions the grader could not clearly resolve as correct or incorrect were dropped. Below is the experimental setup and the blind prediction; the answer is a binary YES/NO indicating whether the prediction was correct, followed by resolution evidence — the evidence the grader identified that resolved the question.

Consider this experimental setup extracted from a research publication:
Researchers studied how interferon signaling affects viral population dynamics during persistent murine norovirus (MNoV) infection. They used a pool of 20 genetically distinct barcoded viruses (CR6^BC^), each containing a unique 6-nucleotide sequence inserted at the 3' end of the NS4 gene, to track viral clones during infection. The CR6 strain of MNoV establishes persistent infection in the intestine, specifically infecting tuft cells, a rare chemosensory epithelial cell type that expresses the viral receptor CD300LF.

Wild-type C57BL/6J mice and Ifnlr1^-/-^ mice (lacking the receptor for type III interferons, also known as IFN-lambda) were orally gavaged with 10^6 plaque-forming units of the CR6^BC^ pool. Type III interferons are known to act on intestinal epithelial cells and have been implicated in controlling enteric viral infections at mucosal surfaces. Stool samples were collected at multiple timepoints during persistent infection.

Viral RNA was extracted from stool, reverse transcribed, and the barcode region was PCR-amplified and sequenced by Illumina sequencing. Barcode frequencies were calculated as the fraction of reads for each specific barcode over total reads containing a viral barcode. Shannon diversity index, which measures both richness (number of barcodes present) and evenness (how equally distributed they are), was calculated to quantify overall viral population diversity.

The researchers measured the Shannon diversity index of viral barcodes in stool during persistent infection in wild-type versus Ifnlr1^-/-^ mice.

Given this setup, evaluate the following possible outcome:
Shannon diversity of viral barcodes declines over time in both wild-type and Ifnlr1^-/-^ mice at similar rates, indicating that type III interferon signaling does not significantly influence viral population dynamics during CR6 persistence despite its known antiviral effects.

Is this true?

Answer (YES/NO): NO